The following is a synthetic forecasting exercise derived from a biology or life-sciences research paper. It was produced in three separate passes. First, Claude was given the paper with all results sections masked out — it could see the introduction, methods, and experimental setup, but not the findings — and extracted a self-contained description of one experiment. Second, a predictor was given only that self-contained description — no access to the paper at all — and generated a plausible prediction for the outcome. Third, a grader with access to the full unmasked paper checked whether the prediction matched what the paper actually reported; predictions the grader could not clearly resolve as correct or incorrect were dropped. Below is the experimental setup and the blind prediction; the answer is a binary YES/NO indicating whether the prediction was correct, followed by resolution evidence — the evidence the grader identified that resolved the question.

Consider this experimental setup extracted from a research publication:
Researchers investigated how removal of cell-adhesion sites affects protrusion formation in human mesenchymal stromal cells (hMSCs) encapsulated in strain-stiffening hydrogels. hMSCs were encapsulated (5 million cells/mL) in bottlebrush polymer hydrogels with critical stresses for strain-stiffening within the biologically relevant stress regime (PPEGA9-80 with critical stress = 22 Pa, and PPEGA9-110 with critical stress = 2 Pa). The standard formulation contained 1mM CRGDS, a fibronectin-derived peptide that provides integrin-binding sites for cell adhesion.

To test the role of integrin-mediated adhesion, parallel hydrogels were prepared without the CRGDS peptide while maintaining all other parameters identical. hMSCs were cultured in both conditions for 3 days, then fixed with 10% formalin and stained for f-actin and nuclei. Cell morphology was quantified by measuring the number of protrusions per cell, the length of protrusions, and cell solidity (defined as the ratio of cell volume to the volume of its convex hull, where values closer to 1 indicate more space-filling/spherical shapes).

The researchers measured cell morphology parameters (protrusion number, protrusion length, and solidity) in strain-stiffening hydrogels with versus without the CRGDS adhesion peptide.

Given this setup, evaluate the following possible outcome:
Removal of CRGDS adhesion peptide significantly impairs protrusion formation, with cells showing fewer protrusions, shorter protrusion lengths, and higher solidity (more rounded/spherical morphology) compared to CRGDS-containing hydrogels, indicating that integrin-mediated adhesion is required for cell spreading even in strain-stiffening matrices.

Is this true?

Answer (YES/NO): NO